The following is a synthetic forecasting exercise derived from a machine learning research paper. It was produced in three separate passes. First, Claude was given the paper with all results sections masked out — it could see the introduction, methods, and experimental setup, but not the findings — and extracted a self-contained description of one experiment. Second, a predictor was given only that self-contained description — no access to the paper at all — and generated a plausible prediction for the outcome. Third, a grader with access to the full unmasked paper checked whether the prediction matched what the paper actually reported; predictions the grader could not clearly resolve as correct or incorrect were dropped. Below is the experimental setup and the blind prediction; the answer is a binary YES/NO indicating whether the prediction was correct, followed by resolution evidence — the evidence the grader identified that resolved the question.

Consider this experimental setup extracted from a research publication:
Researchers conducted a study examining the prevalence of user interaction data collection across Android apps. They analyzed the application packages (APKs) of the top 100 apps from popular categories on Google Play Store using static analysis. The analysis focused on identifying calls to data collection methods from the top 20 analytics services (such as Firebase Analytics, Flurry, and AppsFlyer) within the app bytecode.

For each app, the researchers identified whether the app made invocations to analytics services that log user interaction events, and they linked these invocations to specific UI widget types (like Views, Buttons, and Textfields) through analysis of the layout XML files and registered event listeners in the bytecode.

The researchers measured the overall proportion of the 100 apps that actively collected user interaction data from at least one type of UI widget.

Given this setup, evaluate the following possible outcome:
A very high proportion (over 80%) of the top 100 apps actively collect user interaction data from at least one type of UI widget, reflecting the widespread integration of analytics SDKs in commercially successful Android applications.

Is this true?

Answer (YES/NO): YES